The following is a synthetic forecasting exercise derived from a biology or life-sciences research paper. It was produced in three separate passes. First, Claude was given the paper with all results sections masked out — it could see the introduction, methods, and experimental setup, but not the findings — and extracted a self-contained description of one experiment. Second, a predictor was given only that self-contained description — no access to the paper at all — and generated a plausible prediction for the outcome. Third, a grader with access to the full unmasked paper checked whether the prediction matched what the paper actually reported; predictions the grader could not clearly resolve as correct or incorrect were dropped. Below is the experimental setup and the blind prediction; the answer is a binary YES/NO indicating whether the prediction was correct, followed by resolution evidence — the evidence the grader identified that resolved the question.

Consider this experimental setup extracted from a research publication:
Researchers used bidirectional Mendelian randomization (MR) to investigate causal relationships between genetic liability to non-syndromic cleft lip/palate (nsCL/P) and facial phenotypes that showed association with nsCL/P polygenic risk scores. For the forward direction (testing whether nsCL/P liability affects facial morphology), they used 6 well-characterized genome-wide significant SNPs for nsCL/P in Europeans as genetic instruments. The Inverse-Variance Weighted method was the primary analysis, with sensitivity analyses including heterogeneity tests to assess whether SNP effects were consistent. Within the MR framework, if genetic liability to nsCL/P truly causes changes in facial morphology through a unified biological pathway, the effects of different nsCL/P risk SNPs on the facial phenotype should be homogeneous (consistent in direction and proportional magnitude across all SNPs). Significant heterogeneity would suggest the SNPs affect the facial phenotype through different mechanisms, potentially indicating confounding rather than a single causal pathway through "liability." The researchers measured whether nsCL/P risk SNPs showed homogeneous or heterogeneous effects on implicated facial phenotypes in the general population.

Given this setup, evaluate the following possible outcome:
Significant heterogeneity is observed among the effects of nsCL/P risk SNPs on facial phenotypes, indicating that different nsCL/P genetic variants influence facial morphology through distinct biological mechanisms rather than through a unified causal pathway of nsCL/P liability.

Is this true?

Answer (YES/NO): NO